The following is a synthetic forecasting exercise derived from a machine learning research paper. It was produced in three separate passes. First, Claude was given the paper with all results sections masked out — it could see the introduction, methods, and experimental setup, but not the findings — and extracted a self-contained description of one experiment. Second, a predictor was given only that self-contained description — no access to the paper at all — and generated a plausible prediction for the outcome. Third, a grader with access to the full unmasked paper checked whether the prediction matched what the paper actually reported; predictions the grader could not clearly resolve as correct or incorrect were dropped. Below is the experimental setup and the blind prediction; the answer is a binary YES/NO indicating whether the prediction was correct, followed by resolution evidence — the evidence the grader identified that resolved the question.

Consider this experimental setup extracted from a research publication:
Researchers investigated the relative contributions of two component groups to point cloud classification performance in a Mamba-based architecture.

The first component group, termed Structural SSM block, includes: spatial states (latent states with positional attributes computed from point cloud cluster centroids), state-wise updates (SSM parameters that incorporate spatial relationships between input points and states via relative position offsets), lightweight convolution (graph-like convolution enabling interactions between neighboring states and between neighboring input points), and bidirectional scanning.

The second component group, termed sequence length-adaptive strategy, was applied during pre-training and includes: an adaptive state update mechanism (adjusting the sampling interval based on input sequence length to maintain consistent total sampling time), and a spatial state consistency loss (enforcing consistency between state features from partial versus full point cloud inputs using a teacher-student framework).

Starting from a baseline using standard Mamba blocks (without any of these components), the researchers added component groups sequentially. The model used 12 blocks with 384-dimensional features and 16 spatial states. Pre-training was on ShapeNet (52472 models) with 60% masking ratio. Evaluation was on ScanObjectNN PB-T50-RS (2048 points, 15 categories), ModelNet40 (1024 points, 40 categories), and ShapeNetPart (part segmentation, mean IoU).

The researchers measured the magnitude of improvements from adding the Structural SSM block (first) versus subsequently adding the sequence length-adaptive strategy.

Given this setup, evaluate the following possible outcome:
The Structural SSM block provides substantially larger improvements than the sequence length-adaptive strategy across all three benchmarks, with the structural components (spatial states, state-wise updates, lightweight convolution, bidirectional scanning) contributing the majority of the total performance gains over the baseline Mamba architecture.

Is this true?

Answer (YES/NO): YES